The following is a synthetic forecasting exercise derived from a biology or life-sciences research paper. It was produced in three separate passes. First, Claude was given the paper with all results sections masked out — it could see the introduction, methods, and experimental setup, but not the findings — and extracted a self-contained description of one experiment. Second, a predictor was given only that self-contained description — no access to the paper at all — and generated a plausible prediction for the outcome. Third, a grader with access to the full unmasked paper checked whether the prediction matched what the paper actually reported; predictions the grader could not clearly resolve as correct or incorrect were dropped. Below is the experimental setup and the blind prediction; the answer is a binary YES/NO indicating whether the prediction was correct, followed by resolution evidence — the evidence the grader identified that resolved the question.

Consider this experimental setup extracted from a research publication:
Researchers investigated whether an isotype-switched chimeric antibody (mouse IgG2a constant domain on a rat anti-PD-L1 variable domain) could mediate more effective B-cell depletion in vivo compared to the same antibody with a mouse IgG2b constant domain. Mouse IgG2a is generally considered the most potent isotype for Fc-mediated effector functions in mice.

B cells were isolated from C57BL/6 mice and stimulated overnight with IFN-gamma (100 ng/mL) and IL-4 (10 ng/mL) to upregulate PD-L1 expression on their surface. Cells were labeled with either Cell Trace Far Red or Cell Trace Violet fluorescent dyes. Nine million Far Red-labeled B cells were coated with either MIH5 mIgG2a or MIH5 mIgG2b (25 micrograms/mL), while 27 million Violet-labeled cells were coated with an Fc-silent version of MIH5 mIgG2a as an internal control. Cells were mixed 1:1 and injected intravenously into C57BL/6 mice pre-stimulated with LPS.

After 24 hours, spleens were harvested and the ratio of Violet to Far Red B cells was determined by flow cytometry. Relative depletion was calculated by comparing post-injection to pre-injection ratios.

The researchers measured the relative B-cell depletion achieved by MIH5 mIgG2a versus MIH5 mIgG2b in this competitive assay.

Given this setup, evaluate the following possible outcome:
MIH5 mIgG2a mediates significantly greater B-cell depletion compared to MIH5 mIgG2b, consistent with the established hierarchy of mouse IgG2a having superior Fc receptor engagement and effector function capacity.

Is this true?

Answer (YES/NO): YES